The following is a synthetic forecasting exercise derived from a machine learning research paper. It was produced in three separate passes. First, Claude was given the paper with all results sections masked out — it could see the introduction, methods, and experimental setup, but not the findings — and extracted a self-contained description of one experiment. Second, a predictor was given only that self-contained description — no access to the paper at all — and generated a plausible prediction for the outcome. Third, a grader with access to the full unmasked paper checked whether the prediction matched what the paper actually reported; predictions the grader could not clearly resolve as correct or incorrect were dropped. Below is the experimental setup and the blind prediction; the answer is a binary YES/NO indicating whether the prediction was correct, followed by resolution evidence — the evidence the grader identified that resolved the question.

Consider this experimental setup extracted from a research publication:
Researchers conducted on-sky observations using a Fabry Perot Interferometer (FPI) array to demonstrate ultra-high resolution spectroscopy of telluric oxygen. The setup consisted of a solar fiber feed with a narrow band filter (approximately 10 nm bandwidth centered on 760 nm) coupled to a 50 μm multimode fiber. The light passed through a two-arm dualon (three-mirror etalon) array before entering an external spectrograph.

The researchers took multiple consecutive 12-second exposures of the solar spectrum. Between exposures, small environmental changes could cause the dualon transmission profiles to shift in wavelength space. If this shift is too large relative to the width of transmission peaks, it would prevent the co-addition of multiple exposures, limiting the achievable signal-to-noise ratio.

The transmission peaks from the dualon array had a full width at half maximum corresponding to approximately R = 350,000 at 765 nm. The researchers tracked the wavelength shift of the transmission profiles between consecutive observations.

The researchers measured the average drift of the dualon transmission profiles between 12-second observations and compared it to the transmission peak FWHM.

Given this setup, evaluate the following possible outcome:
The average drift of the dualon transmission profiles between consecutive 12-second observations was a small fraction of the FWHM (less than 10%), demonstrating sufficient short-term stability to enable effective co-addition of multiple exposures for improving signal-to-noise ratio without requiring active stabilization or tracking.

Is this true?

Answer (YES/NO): YES